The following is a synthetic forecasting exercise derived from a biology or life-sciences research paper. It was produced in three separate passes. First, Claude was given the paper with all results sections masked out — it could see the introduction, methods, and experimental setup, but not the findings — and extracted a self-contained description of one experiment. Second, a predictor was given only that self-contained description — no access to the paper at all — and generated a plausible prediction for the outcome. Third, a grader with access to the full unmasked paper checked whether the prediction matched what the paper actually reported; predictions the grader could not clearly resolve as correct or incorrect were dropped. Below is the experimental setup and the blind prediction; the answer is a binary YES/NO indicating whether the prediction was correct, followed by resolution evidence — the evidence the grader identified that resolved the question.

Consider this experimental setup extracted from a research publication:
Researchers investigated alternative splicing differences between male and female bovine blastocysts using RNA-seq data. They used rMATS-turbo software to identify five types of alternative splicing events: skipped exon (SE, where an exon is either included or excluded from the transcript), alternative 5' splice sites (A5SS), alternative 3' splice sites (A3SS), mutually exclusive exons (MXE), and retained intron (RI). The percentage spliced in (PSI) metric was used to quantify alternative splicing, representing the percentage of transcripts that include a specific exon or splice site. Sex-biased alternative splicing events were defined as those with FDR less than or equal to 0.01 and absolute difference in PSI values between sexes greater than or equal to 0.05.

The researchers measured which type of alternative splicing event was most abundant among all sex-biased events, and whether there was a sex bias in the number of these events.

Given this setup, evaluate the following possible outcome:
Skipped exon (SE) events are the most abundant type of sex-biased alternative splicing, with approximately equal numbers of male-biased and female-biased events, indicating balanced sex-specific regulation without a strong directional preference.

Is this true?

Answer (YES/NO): NO